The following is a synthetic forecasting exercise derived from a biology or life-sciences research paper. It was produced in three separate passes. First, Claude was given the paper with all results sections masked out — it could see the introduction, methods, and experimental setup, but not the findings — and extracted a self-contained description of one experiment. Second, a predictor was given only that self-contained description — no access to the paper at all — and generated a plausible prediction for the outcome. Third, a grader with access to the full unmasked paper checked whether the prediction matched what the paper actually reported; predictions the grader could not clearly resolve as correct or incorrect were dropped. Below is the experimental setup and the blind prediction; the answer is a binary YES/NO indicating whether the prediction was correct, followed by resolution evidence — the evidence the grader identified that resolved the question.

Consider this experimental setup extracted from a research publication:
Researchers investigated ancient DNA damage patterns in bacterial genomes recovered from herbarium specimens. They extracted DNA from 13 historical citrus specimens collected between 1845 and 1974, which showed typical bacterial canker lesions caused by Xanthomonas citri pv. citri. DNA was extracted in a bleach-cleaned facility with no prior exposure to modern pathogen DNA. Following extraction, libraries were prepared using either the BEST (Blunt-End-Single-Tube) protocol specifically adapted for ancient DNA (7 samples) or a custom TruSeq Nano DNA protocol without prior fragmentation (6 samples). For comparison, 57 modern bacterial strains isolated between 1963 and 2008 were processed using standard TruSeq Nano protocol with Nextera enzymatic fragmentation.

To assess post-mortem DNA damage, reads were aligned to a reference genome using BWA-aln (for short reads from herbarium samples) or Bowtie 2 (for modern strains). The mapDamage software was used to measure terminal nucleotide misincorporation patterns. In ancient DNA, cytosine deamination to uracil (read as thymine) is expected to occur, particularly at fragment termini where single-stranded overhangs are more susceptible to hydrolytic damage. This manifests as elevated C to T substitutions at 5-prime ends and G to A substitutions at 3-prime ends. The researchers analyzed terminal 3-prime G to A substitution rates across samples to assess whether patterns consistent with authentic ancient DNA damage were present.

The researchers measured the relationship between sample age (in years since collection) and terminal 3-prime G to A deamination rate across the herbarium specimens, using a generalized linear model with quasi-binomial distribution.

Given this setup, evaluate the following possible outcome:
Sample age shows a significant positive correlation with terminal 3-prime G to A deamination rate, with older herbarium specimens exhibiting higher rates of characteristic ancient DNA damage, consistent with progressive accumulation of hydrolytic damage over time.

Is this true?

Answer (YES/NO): YES